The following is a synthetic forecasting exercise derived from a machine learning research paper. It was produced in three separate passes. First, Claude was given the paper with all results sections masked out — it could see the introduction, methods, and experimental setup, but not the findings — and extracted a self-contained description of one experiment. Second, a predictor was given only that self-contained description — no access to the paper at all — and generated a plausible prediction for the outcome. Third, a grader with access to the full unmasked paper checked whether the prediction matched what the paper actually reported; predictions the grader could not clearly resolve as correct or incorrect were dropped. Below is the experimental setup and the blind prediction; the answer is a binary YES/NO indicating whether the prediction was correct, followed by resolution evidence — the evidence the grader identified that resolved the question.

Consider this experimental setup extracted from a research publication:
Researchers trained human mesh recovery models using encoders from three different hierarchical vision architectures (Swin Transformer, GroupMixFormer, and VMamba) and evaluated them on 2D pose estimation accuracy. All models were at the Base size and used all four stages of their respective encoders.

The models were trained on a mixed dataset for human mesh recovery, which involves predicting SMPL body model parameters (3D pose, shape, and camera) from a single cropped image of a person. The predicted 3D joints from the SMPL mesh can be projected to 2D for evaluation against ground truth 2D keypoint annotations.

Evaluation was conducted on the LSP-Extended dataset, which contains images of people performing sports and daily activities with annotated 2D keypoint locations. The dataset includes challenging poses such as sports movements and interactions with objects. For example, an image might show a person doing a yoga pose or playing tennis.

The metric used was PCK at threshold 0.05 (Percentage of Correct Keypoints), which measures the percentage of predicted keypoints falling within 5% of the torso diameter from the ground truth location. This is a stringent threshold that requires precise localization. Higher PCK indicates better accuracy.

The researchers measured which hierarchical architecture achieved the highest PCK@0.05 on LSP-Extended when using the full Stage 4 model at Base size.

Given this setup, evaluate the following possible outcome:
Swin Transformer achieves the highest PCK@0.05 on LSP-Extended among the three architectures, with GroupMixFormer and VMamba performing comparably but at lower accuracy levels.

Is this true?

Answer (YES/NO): NO